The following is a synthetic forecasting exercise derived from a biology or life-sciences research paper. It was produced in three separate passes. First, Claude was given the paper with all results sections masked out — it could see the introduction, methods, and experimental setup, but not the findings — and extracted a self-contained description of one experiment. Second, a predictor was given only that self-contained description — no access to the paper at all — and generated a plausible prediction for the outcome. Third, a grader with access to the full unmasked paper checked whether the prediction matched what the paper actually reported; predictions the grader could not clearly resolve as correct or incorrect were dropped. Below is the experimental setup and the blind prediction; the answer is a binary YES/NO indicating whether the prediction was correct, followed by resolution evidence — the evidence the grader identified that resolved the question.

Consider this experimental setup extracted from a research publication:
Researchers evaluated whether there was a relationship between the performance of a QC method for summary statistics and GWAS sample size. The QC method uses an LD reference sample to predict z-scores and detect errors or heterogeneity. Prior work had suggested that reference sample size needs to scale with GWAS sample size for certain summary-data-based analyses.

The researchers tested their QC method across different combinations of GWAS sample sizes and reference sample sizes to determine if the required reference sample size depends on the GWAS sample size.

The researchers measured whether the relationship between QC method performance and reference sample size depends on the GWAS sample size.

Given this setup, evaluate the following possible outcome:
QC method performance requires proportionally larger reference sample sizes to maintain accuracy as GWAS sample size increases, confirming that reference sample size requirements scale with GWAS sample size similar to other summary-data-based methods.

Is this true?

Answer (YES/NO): NO